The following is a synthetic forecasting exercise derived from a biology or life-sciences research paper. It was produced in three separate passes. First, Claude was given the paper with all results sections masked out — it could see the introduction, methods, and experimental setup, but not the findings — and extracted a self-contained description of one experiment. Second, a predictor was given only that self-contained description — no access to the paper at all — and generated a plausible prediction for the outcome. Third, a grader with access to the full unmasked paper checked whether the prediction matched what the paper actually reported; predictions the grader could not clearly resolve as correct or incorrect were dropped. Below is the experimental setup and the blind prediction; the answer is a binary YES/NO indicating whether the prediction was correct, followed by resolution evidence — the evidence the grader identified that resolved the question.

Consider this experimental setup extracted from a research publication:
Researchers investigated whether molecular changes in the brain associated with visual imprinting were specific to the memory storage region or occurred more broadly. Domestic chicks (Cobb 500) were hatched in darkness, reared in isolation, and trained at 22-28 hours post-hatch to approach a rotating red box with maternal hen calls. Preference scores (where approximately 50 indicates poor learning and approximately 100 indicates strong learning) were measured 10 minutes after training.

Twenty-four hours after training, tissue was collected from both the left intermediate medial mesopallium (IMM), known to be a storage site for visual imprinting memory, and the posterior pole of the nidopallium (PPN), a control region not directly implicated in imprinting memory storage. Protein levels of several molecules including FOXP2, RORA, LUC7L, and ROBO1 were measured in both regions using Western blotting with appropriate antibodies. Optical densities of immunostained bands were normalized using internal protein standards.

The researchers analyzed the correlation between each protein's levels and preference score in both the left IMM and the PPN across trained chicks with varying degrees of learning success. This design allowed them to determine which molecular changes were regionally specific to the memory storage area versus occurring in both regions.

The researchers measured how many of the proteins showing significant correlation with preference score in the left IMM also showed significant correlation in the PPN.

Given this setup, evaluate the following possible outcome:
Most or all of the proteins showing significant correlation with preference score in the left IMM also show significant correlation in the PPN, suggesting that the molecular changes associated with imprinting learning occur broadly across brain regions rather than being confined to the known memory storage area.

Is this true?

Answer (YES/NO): NO